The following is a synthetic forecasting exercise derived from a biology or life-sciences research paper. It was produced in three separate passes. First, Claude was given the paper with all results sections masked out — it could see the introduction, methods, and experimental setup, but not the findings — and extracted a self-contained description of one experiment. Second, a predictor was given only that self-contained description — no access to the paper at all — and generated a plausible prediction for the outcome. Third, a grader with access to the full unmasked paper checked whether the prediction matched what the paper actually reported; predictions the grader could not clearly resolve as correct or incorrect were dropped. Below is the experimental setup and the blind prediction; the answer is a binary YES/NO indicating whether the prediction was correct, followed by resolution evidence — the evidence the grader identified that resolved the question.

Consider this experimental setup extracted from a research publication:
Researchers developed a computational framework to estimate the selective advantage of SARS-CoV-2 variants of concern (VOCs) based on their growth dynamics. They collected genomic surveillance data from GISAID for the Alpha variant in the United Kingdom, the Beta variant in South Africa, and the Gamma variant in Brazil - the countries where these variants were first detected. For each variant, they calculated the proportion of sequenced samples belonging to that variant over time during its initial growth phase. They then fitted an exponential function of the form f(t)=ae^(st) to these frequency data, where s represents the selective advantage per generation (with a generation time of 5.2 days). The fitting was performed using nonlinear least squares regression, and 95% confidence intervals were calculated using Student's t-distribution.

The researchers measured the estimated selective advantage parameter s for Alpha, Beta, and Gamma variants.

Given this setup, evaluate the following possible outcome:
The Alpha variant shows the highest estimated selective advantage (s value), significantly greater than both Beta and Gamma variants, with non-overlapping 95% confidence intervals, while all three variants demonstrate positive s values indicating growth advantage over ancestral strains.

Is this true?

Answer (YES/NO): NO